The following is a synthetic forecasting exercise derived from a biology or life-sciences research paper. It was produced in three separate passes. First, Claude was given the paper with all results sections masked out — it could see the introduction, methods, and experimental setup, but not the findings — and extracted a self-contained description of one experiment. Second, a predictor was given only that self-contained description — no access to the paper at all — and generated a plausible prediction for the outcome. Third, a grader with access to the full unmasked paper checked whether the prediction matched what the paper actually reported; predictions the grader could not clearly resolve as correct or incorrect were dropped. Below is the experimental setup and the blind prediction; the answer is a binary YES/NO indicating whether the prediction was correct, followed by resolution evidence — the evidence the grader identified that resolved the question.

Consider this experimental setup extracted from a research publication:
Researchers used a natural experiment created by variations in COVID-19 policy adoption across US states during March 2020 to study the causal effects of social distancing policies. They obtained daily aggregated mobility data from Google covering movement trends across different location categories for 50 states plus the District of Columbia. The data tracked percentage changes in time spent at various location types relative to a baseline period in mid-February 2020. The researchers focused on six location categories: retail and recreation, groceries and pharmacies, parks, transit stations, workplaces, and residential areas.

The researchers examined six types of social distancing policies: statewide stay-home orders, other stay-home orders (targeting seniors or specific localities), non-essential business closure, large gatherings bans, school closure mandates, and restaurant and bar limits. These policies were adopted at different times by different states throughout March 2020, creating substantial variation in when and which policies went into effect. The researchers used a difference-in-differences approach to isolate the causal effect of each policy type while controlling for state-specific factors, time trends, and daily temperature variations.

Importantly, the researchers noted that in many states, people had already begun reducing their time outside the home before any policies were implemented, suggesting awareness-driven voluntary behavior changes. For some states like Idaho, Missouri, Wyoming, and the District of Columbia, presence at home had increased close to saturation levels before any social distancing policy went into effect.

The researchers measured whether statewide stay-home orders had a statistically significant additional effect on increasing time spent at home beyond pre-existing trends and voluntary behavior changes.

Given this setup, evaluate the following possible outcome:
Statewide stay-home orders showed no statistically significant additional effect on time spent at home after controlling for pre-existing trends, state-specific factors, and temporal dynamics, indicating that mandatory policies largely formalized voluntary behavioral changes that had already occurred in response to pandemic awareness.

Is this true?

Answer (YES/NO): NO